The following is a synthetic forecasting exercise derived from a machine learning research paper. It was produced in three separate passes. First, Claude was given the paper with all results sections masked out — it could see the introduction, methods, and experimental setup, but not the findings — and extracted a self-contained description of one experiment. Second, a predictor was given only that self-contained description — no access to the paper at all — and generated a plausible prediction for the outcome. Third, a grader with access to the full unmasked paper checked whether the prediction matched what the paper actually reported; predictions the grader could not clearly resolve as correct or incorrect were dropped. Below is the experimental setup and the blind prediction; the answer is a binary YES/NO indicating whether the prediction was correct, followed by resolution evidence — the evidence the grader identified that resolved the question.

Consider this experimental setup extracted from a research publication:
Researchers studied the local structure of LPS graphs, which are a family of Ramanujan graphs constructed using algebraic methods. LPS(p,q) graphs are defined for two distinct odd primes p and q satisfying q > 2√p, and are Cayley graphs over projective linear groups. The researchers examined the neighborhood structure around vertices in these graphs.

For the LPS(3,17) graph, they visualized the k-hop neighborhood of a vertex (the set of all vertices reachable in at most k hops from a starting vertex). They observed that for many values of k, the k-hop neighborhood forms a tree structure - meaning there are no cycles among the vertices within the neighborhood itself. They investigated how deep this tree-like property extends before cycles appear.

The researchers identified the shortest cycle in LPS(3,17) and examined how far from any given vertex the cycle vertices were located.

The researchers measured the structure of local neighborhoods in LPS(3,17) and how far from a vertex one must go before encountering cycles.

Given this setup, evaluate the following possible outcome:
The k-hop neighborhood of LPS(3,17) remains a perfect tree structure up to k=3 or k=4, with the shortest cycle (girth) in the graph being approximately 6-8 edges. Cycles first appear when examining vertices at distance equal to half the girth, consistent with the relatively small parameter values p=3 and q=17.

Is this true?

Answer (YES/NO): NO